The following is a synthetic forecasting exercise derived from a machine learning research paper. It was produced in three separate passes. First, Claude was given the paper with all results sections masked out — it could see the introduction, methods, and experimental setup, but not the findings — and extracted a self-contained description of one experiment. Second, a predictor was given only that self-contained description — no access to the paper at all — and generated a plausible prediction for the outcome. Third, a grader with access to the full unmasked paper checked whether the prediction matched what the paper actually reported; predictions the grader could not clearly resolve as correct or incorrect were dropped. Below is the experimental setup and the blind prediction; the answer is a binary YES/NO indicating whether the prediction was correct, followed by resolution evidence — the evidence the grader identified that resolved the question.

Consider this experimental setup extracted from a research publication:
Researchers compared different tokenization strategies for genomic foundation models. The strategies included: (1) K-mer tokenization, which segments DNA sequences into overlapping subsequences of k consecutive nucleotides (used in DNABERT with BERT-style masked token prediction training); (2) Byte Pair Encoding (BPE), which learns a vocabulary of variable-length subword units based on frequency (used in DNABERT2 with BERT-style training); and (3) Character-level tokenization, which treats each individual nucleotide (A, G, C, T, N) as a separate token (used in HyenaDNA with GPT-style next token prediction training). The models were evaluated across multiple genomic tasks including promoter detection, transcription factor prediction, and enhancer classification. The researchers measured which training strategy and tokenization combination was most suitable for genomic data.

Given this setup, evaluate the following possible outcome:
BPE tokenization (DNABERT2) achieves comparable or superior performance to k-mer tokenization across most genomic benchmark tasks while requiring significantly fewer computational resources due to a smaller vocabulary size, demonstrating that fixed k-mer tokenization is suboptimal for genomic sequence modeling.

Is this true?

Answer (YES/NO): NO